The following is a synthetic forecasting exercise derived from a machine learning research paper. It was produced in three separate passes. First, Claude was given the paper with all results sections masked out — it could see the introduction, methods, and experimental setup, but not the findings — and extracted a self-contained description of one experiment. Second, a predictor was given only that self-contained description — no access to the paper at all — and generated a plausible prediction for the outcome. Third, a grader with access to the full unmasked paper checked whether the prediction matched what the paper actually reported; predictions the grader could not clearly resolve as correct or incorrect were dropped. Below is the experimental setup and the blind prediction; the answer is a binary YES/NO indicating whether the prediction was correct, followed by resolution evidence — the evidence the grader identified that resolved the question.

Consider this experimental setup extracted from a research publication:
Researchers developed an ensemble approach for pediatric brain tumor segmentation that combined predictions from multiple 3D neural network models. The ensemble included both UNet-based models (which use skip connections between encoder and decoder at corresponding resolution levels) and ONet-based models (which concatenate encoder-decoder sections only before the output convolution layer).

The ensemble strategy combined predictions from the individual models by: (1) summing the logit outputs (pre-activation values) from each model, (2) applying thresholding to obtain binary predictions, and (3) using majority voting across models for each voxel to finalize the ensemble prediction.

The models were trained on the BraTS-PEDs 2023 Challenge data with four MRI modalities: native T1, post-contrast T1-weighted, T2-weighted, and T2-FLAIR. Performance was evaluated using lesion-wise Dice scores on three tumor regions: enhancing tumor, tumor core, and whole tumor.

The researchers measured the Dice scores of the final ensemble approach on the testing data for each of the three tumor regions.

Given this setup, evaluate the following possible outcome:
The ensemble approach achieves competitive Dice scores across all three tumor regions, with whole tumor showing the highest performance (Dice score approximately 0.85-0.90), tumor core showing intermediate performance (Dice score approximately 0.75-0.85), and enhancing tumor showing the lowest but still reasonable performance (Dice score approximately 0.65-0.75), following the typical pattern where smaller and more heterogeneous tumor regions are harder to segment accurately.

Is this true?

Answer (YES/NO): NO